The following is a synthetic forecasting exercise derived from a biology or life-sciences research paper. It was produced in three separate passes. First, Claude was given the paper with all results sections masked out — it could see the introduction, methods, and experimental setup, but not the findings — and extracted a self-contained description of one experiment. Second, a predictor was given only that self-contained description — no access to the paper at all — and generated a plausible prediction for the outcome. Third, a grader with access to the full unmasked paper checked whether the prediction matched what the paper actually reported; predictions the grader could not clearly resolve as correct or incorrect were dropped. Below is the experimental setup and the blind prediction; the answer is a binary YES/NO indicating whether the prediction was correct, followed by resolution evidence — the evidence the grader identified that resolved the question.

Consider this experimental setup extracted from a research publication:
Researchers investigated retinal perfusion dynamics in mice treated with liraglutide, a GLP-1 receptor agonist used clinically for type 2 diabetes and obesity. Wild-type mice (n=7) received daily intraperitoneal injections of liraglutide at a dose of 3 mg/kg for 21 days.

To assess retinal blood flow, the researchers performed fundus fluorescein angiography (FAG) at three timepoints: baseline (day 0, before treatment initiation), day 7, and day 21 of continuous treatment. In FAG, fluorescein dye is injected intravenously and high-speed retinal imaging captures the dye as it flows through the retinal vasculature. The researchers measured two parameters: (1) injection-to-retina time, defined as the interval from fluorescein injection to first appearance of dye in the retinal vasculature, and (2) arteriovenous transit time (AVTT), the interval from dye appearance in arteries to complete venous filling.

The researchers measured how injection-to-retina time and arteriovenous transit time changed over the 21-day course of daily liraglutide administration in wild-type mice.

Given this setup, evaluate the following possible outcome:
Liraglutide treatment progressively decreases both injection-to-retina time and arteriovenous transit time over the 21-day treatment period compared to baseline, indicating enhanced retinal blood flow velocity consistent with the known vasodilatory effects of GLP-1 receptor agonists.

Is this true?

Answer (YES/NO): NO